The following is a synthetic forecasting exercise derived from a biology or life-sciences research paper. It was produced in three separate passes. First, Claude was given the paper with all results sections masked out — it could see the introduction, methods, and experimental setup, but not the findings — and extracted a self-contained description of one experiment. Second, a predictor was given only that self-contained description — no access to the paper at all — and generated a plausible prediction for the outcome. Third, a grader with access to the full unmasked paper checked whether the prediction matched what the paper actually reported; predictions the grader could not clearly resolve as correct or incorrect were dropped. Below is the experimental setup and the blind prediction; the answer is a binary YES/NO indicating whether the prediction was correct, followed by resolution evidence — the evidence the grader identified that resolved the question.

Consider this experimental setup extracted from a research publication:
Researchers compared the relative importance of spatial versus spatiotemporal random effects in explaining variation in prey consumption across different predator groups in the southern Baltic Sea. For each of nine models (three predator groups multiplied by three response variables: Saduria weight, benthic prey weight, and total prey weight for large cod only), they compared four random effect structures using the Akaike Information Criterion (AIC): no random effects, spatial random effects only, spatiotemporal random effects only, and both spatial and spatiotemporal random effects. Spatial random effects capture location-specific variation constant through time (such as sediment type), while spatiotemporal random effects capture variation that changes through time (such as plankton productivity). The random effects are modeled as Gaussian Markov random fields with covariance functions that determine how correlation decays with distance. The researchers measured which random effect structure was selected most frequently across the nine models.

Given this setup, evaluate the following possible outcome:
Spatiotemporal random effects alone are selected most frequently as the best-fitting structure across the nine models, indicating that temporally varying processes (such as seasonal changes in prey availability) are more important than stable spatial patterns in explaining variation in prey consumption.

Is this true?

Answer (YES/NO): NO